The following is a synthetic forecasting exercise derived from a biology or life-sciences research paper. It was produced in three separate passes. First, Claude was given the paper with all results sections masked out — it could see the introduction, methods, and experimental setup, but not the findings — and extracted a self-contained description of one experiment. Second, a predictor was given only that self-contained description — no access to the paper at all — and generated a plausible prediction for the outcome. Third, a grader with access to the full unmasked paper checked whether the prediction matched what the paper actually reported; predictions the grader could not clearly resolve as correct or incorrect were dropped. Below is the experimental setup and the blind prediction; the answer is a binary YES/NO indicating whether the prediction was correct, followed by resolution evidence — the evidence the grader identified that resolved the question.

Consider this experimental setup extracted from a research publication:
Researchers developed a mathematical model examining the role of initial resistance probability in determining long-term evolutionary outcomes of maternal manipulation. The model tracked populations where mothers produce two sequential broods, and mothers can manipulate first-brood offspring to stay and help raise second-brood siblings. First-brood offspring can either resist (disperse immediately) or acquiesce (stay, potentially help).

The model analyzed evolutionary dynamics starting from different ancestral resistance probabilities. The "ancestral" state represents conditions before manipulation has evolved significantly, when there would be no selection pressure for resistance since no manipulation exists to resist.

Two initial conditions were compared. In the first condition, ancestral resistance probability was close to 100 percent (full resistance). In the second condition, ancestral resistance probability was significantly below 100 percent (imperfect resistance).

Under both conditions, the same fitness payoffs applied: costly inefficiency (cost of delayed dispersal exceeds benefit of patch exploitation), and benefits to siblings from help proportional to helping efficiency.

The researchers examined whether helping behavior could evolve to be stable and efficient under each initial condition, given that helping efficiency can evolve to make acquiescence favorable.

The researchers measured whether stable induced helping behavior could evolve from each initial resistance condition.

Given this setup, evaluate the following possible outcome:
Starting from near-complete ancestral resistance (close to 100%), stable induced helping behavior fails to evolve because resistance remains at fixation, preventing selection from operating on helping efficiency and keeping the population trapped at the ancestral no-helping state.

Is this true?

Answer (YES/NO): YES